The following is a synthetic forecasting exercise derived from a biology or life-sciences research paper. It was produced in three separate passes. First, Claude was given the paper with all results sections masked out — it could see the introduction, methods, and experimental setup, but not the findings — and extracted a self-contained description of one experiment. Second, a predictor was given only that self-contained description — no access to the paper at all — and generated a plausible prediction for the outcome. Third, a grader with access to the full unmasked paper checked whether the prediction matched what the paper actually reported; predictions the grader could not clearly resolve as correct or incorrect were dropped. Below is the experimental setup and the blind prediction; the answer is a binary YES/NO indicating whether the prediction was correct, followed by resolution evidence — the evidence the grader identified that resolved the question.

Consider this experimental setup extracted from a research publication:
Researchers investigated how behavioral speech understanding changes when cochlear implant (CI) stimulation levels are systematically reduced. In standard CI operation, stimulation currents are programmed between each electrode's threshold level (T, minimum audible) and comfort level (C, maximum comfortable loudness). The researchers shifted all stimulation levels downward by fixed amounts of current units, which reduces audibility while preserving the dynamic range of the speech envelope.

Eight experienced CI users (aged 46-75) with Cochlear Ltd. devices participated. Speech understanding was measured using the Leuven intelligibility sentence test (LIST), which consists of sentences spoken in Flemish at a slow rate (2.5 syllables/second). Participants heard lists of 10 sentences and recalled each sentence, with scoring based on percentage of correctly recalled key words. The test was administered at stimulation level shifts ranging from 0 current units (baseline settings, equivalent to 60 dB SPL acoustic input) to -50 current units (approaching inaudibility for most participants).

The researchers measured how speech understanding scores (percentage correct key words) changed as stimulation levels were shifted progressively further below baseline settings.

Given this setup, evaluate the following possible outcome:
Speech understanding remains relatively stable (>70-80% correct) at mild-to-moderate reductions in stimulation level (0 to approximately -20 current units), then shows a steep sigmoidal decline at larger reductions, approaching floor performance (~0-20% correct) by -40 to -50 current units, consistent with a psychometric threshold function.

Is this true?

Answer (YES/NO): NO